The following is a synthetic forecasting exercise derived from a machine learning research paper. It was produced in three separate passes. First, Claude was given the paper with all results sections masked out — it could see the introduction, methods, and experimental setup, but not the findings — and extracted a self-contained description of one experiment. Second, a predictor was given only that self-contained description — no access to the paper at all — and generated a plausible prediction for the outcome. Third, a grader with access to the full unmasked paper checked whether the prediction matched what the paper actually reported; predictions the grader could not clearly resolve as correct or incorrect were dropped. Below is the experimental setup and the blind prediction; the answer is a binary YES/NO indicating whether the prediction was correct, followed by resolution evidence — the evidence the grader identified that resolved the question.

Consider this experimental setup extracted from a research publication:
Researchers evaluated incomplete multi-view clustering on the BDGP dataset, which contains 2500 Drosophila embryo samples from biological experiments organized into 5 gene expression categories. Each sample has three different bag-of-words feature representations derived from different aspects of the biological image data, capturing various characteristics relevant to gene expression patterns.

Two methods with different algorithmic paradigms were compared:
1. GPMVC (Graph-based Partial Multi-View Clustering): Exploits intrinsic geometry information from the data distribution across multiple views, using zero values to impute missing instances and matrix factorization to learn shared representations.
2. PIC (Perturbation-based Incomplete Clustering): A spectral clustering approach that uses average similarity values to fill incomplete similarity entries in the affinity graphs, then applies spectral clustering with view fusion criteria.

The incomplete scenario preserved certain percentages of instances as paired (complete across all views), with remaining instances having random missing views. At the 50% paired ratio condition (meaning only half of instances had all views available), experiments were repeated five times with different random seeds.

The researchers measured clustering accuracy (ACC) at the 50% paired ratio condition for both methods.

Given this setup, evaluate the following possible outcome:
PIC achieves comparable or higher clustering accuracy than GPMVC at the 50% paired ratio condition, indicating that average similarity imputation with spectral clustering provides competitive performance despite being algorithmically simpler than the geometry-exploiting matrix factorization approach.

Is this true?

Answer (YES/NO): NO